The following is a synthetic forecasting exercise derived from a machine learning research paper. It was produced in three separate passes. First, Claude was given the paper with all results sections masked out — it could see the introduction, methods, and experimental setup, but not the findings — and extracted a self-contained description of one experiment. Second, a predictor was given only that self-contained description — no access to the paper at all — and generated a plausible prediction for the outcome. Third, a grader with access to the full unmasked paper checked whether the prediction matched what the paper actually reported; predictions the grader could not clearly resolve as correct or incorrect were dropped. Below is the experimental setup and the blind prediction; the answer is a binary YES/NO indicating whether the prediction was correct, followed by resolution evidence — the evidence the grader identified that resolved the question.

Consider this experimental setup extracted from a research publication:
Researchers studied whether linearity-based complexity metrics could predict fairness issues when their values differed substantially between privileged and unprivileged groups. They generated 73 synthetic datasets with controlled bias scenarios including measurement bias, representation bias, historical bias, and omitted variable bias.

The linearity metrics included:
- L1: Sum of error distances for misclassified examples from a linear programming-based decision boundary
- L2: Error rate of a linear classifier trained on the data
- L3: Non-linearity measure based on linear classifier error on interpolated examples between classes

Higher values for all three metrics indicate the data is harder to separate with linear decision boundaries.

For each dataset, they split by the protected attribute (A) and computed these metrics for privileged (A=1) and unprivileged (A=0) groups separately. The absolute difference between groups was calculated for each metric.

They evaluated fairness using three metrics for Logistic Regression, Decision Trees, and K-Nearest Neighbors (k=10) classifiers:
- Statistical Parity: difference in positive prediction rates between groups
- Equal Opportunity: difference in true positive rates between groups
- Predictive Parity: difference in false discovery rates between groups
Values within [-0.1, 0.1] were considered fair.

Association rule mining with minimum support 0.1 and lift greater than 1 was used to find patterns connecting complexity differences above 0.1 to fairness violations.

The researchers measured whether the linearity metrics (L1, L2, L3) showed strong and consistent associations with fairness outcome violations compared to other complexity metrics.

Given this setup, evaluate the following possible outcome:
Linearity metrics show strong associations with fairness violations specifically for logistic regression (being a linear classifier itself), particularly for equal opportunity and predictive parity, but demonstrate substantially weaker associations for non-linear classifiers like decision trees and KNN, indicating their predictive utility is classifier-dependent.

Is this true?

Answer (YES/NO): NO